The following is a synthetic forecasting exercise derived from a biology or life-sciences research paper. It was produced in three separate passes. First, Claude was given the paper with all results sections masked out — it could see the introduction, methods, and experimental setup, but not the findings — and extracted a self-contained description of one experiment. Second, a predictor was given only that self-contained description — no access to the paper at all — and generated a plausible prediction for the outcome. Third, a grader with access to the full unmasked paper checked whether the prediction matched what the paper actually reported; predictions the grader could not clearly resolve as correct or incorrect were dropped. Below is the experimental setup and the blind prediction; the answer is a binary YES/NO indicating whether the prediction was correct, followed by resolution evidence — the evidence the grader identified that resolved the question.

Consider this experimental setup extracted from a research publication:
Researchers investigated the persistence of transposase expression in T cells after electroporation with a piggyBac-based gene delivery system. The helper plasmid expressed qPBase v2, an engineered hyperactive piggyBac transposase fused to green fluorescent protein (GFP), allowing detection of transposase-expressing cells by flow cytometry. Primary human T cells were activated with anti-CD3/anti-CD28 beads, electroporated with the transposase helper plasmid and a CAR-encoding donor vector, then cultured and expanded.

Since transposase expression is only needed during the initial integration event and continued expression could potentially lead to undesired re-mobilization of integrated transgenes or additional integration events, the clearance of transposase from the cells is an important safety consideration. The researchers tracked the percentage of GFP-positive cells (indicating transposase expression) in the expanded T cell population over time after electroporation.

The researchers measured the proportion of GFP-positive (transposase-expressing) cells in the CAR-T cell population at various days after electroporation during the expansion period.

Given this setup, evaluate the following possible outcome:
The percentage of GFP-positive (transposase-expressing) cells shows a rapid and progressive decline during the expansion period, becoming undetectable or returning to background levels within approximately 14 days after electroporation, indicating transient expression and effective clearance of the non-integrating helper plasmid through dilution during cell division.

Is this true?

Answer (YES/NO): YES